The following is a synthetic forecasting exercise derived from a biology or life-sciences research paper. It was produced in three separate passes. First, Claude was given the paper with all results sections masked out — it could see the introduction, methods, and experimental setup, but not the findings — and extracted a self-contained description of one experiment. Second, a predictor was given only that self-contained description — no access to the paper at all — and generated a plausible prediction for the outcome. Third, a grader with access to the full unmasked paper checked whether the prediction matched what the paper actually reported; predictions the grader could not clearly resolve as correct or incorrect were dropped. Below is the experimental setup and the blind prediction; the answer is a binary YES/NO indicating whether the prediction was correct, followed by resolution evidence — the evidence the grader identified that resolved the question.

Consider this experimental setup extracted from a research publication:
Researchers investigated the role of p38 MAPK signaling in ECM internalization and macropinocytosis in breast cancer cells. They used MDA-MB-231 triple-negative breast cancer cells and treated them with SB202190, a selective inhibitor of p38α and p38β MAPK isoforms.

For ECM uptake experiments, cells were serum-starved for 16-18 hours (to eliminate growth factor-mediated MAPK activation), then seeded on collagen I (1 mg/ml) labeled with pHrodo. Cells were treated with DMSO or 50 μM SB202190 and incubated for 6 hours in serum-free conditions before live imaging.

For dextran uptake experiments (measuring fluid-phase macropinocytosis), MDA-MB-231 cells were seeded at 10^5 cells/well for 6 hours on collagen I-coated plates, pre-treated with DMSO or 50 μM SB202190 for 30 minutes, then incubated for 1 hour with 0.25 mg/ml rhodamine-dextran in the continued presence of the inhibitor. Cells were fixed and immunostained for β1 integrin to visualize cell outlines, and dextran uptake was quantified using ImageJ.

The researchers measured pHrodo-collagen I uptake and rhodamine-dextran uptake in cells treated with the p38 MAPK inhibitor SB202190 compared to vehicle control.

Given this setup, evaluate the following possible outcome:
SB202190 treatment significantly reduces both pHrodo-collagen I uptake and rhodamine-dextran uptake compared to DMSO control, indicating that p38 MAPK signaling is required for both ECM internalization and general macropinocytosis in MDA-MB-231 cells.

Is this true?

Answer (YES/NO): YES